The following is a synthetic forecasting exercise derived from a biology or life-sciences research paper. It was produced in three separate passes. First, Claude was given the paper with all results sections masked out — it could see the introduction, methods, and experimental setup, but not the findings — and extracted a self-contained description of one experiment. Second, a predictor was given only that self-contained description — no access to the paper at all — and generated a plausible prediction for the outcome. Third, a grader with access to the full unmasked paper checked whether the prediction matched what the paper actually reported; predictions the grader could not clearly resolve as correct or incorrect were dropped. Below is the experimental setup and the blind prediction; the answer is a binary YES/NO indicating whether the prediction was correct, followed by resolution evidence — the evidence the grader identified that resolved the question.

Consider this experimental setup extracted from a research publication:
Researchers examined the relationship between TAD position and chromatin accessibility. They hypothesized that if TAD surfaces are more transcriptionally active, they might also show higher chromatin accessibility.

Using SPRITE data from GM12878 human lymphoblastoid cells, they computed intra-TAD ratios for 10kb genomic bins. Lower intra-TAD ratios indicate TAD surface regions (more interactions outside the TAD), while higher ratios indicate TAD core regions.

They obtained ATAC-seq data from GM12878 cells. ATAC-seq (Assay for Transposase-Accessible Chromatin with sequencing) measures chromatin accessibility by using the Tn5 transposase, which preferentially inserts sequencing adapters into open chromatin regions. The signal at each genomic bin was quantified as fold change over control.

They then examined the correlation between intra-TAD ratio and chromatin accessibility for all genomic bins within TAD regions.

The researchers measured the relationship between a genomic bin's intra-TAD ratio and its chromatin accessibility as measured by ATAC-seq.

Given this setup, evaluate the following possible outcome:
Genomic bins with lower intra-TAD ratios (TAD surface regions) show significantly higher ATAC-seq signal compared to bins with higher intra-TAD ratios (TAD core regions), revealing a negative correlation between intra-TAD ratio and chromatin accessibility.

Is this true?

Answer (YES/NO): YES